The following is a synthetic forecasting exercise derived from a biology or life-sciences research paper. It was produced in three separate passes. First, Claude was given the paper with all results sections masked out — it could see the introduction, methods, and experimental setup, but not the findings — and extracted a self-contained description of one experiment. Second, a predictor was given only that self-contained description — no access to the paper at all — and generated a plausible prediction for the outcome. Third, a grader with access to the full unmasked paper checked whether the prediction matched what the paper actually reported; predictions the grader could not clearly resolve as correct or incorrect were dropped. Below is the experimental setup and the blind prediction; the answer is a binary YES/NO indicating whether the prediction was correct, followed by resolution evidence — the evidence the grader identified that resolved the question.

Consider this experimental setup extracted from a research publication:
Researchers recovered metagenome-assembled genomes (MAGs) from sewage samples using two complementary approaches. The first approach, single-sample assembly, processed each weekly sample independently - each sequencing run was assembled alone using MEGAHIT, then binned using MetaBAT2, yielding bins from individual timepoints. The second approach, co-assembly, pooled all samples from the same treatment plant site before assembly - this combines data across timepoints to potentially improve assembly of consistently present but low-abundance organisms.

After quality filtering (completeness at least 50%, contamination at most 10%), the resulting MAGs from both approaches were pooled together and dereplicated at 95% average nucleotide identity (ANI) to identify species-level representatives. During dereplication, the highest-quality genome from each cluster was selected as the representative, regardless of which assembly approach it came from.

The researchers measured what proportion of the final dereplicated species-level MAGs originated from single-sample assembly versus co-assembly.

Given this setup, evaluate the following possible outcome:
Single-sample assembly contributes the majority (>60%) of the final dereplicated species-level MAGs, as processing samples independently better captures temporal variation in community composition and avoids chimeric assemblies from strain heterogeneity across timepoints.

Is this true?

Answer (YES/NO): NO